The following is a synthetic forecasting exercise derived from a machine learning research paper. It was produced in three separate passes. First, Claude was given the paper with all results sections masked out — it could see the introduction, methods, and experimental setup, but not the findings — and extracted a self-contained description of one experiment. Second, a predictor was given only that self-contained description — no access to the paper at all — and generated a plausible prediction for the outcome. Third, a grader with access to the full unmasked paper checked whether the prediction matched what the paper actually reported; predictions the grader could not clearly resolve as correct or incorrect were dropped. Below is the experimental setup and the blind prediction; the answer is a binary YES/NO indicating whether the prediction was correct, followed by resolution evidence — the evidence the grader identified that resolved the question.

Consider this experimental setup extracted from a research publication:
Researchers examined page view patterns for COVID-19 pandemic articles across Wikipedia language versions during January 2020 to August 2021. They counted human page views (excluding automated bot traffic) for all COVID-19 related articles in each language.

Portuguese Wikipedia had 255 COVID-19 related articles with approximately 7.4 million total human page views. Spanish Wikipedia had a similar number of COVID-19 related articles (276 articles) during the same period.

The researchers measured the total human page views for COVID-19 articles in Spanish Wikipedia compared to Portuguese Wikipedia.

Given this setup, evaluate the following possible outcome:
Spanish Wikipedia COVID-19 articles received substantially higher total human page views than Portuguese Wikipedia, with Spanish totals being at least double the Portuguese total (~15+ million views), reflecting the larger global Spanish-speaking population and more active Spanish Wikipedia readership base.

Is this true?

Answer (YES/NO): YES